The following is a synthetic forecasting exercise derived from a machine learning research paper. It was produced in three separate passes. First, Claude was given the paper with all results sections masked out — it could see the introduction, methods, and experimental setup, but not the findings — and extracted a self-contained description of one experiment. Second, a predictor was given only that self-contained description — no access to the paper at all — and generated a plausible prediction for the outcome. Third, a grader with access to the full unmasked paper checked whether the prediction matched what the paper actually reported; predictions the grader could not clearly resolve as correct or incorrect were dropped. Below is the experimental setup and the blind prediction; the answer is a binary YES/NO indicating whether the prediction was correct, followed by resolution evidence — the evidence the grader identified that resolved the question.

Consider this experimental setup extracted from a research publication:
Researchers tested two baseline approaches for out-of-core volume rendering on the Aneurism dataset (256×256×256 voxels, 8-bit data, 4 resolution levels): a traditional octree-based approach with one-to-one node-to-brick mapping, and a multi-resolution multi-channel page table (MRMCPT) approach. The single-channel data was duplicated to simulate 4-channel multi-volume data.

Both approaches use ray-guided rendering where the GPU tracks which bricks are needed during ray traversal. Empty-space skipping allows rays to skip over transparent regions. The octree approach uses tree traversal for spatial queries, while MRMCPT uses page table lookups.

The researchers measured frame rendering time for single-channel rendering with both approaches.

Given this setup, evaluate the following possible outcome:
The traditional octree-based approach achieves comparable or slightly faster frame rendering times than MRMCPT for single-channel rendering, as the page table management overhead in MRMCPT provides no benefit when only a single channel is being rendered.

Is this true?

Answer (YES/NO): YES